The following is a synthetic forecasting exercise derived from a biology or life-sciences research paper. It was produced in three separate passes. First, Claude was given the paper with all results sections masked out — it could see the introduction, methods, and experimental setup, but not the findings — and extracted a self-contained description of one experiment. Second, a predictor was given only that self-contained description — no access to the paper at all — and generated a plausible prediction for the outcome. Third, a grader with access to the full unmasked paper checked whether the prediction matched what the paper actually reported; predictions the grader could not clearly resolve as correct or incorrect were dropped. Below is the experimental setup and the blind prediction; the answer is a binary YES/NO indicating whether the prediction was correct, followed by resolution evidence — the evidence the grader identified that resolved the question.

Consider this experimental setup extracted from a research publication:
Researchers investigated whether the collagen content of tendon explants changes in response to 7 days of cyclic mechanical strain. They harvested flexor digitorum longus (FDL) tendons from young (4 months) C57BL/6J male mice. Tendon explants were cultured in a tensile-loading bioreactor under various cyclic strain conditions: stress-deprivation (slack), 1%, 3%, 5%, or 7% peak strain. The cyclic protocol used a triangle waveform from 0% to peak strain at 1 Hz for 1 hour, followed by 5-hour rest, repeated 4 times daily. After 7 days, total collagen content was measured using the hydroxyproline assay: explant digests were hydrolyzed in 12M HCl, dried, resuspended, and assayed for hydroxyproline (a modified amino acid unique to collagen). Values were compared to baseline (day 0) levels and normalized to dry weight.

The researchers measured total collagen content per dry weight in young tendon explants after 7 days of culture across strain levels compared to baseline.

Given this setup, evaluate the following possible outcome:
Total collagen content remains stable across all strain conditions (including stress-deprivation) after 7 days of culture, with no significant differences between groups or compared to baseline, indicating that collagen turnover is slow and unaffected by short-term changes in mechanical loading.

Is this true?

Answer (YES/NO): NO